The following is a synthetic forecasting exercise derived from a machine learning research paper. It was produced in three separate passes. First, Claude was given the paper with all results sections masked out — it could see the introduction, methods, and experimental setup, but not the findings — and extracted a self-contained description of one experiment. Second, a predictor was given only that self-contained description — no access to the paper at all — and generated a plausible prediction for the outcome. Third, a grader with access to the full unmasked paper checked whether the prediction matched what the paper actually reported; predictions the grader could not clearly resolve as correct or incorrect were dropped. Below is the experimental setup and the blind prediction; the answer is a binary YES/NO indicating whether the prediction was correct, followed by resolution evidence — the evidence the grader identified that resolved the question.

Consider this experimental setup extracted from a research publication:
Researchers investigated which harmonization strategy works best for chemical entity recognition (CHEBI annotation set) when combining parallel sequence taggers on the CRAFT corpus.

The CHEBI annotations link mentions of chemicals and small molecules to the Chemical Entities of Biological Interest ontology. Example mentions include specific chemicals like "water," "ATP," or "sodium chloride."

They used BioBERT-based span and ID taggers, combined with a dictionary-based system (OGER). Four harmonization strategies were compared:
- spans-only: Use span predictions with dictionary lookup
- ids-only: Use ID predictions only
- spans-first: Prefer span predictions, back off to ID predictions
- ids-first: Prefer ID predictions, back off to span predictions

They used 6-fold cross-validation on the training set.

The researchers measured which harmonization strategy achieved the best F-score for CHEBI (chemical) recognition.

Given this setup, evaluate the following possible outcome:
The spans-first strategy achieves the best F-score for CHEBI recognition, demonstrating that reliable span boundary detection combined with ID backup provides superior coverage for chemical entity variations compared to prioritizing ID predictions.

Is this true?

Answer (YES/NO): YES